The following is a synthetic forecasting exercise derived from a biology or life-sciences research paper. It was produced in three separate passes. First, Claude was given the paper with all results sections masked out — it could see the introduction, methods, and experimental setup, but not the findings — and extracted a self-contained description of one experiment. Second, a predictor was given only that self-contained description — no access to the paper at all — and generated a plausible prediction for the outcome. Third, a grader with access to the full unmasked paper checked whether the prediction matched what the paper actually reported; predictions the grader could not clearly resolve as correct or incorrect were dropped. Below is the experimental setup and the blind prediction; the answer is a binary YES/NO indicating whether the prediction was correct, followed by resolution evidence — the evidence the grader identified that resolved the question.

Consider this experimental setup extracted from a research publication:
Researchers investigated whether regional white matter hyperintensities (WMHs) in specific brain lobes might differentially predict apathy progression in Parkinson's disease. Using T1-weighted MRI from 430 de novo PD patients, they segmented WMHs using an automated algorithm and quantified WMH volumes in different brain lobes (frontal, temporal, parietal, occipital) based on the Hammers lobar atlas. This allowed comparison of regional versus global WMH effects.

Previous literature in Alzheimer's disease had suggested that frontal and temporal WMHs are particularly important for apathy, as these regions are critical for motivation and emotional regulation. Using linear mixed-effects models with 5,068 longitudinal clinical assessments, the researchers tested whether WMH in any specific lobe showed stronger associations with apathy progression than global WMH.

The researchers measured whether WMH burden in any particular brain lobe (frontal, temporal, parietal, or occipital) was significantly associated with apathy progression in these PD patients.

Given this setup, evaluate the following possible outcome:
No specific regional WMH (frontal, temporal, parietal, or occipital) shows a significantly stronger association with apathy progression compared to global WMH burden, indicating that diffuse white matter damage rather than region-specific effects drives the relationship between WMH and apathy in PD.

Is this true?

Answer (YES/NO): NO